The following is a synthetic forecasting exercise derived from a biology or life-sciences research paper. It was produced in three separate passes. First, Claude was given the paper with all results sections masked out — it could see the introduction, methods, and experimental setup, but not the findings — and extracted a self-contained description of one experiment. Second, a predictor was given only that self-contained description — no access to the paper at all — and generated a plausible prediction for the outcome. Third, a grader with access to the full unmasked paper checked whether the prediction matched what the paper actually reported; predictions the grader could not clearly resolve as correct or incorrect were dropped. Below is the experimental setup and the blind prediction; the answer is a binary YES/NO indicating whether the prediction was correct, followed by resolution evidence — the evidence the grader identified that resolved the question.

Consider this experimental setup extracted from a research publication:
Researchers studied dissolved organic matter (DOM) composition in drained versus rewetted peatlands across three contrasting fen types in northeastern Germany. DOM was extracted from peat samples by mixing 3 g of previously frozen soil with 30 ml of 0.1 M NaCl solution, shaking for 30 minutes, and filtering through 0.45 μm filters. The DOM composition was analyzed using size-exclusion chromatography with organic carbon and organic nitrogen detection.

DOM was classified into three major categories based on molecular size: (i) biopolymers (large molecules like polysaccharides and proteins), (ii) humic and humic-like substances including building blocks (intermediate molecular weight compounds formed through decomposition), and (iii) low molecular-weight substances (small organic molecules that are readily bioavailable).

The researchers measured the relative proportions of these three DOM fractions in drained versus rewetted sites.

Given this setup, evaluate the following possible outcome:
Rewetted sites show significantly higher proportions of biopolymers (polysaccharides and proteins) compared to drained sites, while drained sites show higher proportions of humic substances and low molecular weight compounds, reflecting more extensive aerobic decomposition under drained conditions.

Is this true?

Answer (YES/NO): NO